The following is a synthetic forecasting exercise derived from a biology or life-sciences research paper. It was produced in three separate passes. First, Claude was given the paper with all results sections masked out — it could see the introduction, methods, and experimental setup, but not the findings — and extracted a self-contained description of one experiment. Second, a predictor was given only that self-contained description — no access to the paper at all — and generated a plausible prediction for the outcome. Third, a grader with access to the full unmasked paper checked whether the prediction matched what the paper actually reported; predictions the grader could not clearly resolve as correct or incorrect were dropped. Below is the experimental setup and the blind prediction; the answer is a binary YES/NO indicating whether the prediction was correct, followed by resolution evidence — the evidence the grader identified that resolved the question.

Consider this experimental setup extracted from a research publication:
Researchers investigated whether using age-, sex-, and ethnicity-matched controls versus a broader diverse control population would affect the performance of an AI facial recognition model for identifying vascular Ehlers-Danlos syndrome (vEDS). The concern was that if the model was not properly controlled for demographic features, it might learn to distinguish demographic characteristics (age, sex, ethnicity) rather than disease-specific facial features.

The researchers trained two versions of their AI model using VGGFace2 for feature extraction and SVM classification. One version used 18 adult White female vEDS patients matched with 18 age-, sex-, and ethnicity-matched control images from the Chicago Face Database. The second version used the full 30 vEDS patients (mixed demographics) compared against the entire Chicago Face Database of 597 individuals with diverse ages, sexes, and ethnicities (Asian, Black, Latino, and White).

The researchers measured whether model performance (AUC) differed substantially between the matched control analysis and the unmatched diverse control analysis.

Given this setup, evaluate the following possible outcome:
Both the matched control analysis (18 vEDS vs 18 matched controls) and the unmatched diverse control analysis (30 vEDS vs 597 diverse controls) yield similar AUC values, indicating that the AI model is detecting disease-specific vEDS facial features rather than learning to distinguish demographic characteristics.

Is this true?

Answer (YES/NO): NO